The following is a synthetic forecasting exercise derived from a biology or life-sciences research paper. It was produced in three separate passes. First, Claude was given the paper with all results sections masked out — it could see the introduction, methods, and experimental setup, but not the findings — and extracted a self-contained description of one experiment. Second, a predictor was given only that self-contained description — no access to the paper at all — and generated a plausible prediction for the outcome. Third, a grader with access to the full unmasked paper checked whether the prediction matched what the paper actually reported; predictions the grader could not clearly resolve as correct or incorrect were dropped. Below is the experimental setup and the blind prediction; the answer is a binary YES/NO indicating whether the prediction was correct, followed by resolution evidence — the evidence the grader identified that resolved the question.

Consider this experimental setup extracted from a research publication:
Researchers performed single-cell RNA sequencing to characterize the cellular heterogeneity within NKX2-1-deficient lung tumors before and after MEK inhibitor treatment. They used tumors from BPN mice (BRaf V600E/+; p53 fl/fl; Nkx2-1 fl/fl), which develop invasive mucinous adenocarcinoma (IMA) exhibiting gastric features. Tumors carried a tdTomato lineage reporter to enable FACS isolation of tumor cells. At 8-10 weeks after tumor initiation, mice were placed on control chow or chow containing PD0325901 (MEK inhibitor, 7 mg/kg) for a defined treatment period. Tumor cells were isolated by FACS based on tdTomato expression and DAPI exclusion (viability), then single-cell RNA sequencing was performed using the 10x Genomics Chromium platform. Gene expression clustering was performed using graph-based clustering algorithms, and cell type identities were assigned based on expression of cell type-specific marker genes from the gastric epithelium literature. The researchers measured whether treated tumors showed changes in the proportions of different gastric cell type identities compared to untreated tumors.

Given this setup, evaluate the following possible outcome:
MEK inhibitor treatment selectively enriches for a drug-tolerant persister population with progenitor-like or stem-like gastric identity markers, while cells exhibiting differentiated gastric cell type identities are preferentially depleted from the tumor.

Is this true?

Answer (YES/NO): NO